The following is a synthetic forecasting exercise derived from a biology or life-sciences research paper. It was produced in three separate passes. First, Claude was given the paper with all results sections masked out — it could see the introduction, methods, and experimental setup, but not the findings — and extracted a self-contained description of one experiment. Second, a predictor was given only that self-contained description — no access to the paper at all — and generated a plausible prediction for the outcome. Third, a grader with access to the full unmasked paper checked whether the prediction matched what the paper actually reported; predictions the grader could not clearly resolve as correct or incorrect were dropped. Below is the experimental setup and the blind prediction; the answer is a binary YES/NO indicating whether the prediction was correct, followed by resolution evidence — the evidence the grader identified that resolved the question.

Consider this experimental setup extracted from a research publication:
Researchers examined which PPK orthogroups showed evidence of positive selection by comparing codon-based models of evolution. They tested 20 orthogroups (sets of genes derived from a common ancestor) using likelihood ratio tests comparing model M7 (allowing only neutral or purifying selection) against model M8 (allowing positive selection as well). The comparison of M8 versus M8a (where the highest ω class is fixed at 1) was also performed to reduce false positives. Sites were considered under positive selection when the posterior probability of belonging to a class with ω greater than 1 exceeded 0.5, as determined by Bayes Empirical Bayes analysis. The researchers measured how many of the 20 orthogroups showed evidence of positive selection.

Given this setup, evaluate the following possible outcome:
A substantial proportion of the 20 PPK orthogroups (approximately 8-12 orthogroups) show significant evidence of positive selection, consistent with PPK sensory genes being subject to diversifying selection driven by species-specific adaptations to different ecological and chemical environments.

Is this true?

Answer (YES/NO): NO